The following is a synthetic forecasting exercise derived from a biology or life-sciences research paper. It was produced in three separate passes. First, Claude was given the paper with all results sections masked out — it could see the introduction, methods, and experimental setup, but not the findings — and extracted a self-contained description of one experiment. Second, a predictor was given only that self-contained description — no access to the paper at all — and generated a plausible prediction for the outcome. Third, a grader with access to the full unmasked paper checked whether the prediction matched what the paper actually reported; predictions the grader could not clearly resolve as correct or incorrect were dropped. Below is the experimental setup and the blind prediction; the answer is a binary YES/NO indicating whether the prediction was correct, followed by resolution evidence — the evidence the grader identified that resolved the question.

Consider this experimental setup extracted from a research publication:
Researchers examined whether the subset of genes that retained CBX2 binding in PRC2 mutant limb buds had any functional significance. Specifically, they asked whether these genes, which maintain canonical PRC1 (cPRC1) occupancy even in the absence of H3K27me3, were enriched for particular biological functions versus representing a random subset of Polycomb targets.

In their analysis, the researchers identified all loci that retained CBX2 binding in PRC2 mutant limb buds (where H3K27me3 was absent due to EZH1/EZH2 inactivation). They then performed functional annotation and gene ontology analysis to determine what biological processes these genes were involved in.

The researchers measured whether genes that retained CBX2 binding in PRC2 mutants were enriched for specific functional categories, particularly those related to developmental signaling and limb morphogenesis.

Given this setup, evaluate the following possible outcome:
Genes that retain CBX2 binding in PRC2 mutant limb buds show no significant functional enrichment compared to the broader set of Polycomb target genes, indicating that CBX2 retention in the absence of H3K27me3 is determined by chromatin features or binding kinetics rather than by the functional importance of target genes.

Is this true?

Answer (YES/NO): NO